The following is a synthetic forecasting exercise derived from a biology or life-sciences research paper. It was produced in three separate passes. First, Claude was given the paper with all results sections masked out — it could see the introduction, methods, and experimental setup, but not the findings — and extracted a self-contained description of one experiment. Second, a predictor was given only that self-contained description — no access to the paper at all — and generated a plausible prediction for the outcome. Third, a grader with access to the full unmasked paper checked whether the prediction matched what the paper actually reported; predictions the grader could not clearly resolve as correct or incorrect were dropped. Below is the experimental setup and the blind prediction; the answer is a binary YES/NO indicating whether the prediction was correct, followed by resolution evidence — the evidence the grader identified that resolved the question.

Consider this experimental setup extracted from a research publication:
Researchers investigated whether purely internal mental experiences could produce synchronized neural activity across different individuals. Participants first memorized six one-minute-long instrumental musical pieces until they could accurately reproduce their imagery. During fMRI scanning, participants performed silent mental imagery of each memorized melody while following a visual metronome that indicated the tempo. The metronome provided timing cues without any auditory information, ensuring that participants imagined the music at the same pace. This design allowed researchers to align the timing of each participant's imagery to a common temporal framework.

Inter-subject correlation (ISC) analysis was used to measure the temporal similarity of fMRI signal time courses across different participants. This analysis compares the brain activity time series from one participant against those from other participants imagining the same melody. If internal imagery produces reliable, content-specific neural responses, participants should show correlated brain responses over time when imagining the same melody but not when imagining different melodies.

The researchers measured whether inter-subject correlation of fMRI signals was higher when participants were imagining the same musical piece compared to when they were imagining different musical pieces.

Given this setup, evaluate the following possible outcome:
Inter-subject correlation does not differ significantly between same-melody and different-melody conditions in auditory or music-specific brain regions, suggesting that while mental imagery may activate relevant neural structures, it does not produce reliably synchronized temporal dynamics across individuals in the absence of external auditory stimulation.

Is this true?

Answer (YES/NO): NO